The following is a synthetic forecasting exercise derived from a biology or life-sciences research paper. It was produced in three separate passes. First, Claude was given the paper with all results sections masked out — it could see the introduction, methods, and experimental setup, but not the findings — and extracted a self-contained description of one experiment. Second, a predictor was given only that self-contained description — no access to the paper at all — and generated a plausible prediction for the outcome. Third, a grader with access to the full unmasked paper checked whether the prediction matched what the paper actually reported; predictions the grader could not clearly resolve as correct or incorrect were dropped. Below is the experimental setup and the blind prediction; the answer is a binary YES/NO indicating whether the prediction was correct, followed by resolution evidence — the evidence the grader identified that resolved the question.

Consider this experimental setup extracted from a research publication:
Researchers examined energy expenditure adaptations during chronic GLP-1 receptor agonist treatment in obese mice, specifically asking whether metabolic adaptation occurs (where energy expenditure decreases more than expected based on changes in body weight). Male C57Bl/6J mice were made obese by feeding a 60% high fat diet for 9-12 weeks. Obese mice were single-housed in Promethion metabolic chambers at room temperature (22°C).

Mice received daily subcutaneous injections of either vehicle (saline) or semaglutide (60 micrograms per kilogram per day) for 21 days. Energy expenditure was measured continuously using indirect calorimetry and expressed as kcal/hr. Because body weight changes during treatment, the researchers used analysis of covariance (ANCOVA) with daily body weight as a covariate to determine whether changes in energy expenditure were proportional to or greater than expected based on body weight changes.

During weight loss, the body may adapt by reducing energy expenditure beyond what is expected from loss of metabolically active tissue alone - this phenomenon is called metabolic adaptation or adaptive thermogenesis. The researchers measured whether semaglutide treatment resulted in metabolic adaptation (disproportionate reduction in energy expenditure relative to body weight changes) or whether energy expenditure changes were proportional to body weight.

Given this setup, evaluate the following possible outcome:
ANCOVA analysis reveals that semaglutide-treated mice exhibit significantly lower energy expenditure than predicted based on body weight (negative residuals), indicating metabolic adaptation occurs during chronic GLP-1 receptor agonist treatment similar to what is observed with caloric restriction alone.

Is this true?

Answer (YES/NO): NO